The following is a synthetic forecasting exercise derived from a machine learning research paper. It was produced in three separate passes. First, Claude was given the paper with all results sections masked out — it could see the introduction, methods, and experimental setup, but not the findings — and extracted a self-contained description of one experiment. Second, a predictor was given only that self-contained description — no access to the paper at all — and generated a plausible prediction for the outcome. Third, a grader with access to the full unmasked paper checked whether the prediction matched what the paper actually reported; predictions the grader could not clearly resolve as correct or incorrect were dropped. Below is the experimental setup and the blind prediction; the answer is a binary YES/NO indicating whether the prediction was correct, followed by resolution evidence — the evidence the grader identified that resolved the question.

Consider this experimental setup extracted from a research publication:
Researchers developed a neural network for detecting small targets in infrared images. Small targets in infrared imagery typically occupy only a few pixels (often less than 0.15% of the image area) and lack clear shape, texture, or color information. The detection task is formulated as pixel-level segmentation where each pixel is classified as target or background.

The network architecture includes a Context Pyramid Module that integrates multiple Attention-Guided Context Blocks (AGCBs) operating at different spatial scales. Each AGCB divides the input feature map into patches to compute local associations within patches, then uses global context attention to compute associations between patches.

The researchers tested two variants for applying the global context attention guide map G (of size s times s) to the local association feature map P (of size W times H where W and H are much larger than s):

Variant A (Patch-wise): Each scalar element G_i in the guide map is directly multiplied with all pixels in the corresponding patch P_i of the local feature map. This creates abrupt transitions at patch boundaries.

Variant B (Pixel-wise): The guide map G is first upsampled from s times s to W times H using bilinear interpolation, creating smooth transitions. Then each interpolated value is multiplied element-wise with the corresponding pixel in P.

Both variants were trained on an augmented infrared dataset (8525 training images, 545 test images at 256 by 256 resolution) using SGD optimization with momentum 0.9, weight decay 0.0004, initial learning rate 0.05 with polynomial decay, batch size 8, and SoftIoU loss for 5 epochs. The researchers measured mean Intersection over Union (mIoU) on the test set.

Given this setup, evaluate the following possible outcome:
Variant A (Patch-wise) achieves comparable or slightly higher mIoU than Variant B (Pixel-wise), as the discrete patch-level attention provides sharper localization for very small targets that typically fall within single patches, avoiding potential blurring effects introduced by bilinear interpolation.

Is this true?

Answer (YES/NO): YES